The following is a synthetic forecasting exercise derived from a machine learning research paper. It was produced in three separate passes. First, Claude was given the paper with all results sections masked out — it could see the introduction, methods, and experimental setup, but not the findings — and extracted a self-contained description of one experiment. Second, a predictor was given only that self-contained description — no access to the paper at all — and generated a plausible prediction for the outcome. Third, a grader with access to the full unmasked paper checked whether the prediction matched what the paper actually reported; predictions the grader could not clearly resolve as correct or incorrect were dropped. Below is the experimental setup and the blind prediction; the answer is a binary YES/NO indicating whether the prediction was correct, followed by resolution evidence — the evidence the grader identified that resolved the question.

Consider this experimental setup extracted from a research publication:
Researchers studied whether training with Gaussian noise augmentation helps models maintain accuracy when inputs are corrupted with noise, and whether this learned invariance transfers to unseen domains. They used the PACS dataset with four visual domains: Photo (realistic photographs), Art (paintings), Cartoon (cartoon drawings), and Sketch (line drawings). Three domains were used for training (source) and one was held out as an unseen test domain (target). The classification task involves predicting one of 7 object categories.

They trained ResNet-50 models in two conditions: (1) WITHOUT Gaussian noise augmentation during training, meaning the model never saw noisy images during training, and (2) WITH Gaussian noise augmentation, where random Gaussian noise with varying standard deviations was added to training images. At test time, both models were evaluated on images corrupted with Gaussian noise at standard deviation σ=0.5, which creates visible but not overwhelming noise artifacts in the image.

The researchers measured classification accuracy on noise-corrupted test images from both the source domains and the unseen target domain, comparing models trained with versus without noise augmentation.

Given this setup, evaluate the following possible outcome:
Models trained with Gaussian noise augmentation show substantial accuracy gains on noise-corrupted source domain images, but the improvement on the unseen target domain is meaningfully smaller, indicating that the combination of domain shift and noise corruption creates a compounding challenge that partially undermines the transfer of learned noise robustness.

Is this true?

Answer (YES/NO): YES